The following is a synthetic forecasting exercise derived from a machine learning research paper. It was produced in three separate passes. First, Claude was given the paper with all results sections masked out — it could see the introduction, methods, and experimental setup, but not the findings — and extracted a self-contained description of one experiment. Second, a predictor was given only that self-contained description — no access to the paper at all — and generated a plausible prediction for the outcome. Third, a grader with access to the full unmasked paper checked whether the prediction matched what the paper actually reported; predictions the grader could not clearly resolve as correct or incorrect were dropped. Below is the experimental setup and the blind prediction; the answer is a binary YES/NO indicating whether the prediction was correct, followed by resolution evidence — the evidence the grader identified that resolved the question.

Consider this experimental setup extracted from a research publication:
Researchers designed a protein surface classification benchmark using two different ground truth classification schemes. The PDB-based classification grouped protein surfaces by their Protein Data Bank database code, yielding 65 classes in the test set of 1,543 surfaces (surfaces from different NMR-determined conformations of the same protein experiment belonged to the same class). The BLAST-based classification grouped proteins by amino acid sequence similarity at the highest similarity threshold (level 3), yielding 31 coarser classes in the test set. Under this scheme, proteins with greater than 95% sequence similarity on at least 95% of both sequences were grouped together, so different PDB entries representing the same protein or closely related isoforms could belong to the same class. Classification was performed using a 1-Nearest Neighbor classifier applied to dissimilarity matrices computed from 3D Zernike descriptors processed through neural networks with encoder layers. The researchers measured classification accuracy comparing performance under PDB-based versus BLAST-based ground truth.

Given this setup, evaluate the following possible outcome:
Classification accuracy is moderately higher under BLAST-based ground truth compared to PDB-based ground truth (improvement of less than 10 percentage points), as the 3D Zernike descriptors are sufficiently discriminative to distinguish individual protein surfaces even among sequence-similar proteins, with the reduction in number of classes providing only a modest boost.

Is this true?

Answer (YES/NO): NO